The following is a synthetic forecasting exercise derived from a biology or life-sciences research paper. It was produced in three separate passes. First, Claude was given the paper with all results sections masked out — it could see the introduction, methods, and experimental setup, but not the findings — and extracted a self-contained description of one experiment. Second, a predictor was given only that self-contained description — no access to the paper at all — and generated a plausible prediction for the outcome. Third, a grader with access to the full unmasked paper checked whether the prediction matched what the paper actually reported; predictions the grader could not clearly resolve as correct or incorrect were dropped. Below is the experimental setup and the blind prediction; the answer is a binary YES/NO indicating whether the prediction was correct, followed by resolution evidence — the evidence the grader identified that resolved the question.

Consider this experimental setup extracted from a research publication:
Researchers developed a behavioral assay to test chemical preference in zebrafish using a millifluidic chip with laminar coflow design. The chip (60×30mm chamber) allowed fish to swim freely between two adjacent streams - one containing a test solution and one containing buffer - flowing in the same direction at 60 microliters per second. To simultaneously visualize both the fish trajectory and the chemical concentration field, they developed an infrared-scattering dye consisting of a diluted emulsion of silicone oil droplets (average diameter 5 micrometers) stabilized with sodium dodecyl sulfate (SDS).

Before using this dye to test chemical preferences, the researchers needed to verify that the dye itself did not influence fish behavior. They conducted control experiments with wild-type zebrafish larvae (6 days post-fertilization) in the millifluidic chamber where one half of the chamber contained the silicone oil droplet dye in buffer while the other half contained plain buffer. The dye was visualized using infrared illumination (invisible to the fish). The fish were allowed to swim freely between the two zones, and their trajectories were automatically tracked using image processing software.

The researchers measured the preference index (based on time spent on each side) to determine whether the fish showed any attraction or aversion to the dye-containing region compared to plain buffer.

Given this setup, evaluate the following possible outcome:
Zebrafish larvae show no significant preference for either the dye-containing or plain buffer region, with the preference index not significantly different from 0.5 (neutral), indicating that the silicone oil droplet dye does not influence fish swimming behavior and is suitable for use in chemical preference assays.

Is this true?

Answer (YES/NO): YES